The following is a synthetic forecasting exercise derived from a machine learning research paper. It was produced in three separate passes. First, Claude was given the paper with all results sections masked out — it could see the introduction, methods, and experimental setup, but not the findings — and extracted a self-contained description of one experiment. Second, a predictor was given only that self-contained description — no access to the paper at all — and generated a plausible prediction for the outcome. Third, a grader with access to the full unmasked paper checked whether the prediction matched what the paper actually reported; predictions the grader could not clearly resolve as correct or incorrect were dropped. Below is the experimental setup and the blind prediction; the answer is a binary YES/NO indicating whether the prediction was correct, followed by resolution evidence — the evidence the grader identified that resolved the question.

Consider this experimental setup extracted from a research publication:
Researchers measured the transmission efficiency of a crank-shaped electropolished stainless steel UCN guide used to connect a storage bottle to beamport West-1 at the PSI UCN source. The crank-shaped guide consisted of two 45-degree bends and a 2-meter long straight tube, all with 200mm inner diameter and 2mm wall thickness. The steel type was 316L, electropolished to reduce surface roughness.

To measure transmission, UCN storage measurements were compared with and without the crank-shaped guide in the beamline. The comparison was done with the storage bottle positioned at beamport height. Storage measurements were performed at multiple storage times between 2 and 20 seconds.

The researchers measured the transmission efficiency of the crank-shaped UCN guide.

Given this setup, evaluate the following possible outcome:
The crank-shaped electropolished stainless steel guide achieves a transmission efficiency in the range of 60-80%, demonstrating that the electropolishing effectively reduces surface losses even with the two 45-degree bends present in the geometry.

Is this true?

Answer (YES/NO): YES